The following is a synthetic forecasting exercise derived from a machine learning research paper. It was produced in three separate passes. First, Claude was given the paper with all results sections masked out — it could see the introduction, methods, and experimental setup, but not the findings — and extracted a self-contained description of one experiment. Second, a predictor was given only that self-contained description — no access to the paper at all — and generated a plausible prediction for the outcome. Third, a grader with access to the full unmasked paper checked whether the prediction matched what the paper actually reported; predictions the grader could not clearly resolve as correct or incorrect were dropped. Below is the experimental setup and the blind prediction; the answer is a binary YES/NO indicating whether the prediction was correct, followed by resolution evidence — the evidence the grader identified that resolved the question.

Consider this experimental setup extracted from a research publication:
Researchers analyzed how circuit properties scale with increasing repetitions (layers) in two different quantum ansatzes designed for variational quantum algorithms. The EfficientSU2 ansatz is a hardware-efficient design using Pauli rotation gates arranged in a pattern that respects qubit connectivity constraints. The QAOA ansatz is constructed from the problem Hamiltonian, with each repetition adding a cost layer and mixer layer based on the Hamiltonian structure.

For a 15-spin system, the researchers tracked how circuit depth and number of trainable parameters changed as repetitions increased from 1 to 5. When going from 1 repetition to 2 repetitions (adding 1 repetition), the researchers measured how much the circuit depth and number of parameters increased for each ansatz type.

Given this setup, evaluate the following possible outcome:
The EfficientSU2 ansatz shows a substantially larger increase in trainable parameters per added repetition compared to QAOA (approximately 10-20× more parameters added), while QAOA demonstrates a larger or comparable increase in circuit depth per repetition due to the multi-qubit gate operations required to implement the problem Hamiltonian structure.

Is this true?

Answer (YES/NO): YES